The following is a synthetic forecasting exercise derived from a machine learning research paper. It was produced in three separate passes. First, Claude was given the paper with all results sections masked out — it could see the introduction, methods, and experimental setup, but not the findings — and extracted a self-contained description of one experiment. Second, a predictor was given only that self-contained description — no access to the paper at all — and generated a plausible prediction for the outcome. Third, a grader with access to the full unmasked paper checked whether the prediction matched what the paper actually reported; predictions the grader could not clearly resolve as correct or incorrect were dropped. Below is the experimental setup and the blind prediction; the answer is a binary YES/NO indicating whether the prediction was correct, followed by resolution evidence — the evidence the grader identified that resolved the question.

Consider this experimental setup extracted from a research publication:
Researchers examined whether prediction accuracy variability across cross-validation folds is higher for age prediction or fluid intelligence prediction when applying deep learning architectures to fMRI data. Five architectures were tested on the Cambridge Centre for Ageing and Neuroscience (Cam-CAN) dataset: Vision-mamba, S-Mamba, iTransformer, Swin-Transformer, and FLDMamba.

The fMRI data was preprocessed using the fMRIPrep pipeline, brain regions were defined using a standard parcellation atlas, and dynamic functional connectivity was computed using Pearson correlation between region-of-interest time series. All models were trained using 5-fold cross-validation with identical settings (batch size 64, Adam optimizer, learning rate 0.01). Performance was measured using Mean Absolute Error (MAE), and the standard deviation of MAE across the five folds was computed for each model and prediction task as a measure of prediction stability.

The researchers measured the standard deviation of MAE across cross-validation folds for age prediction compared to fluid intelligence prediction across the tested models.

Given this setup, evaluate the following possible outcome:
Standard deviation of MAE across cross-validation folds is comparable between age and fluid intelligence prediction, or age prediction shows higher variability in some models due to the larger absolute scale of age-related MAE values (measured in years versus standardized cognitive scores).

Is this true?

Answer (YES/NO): YES